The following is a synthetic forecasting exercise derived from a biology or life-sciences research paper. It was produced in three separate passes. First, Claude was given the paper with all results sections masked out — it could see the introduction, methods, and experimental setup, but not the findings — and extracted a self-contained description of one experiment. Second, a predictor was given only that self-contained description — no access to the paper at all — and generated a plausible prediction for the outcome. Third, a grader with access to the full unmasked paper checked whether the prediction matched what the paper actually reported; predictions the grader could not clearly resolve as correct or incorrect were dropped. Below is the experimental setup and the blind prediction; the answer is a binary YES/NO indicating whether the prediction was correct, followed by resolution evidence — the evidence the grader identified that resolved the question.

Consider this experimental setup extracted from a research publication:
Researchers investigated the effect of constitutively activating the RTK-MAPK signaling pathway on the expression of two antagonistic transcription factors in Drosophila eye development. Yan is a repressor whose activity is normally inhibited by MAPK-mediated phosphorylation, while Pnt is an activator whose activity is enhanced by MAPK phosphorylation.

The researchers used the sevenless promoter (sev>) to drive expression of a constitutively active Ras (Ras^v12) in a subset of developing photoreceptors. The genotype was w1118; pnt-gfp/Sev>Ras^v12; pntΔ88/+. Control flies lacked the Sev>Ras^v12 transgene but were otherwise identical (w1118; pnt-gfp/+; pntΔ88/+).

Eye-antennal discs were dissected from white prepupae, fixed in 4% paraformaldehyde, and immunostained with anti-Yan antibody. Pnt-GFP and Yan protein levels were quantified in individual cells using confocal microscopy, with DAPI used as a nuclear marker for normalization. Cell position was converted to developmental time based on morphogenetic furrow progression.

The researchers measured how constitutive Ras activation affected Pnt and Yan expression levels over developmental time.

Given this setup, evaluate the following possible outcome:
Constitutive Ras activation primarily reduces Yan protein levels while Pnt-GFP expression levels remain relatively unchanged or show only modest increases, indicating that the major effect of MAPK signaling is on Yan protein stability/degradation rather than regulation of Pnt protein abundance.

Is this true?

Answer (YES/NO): NO